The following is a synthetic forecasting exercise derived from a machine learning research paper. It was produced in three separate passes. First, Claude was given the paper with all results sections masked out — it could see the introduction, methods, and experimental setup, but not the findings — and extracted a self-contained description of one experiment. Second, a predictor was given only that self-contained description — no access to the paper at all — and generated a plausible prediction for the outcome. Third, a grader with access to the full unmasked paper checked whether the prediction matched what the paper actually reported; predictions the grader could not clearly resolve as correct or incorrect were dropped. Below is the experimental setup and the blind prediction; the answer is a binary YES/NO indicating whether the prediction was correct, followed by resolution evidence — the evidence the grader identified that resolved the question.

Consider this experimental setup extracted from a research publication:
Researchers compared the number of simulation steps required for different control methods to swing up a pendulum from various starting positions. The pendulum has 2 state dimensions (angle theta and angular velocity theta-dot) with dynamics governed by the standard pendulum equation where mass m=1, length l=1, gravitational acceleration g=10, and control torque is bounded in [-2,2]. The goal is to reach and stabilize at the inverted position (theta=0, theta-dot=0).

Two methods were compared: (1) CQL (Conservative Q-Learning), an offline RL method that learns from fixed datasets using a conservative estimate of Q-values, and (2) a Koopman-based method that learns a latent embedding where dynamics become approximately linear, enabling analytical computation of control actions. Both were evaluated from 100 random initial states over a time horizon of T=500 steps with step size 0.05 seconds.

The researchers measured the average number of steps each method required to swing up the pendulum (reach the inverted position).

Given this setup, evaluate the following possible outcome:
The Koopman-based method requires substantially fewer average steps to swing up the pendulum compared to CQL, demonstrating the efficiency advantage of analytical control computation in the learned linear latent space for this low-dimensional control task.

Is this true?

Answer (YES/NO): YES